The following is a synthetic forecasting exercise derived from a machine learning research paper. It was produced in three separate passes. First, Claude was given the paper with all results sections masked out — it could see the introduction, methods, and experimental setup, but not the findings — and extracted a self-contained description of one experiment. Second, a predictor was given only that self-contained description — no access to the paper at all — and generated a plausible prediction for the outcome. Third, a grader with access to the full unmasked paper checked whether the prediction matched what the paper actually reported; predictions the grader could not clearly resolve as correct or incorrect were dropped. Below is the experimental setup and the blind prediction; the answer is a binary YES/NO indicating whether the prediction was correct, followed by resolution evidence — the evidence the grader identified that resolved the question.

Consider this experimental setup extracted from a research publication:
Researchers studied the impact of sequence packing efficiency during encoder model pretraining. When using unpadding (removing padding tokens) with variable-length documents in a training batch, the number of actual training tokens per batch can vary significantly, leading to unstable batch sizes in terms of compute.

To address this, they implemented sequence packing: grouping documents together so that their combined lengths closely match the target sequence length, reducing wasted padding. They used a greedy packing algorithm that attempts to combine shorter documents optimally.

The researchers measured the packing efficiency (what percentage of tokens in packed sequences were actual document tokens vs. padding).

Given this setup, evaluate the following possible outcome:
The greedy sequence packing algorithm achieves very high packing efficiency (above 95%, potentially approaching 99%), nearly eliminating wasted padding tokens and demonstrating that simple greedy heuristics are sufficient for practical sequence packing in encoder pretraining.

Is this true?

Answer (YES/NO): YES